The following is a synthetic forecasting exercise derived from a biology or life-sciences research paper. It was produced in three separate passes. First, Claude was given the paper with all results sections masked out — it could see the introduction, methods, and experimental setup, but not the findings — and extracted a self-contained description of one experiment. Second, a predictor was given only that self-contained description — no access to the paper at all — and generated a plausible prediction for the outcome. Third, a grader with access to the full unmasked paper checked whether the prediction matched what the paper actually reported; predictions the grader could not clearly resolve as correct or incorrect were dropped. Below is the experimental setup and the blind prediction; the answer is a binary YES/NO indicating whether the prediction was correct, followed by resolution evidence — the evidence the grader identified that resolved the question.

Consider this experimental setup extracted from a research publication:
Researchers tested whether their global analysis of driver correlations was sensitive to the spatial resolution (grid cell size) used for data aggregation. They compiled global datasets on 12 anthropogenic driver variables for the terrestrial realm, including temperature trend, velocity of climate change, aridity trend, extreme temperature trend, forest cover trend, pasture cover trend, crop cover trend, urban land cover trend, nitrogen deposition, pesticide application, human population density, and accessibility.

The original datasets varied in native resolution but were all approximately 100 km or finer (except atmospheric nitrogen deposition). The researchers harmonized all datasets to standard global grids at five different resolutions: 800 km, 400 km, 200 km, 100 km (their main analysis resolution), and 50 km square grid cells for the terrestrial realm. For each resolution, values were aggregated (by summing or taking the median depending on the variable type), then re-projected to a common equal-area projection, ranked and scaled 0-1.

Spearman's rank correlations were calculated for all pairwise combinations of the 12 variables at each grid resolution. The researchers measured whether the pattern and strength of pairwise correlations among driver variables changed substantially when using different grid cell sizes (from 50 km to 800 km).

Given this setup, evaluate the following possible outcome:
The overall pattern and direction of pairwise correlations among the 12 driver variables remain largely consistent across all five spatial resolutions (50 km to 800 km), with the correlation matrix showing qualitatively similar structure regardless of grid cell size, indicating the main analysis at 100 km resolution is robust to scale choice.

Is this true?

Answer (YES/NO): YES